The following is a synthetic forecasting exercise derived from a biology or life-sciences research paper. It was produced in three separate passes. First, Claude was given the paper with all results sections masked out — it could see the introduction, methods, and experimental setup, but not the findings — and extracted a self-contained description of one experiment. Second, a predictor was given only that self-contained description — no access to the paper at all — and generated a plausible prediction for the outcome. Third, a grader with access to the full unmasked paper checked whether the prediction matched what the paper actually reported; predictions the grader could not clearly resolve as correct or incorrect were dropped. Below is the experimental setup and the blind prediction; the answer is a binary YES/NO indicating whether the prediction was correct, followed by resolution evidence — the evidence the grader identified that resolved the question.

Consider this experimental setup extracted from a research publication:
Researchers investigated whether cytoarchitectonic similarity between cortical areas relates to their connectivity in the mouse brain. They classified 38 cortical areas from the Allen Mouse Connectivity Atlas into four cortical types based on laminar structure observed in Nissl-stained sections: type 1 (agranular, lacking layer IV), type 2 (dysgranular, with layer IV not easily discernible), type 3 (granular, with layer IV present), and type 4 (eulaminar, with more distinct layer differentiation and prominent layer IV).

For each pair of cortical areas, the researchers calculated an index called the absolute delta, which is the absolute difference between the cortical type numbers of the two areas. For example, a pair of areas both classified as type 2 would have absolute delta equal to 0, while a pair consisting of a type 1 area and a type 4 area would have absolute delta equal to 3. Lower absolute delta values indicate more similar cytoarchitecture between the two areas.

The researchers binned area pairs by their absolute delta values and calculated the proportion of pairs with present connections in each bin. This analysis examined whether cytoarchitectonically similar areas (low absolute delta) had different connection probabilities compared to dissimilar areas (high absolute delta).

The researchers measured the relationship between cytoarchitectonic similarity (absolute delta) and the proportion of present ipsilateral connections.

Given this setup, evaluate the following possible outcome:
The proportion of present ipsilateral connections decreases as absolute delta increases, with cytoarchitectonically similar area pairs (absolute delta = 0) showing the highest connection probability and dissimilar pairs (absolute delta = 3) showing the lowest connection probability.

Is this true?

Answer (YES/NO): YES